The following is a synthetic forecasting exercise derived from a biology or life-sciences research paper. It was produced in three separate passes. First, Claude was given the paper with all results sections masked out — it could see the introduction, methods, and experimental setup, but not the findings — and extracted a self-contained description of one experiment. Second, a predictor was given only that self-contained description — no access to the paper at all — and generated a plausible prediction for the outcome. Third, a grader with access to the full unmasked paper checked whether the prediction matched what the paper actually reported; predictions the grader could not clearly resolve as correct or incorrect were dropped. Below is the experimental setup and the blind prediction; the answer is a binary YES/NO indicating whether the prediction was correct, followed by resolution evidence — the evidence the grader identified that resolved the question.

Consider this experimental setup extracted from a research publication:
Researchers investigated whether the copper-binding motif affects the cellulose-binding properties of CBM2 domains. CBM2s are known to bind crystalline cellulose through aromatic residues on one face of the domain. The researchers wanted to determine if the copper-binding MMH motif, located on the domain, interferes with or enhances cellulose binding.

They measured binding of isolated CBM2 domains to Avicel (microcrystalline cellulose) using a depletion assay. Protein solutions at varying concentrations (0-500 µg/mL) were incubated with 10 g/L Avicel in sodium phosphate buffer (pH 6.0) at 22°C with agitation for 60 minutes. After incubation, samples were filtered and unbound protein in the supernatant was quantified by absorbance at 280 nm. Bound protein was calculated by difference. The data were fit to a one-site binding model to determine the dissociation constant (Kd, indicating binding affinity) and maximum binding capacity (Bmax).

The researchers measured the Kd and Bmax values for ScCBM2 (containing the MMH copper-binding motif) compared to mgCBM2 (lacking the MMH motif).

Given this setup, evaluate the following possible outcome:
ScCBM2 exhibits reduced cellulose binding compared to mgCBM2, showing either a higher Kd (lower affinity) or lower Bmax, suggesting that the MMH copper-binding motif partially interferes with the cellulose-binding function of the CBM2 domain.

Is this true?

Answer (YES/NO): NO